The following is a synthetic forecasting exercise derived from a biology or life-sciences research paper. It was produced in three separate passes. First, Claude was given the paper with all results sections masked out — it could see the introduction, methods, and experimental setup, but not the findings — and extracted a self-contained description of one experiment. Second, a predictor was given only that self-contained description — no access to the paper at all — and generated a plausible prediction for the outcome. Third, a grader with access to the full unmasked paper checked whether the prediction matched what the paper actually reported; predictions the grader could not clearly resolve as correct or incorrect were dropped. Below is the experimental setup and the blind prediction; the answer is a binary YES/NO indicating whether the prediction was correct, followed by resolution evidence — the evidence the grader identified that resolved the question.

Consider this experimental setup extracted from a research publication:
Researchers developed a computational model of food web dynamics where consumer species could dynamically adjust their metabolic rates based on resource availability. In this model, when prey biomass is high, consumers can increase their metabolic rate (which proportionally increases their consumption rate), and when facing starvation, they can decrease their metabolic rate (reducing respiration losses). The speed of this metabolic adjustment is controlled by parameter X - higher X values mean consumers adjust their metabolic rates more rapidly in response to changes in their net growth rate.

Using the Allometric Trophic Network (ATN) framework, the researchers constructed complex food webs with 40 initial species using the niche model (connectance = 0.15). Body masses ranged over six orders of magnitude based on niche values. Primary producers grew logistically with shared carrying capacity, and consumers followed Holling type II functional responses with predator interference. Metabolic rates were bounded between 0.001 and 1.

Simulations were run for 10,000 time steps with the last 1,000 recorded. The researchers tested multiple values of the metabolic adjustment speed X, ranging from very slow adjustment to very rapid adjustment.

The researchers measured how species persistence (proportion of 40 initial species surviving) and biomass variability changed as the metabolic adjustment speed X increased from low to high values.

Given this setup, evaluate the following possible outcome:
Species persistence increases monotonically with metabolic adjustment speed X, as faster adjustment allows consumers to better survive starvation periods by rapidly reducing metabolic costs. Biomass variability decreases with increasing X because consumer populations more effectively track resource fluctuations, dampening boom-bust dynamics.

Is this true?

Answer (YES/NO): NO